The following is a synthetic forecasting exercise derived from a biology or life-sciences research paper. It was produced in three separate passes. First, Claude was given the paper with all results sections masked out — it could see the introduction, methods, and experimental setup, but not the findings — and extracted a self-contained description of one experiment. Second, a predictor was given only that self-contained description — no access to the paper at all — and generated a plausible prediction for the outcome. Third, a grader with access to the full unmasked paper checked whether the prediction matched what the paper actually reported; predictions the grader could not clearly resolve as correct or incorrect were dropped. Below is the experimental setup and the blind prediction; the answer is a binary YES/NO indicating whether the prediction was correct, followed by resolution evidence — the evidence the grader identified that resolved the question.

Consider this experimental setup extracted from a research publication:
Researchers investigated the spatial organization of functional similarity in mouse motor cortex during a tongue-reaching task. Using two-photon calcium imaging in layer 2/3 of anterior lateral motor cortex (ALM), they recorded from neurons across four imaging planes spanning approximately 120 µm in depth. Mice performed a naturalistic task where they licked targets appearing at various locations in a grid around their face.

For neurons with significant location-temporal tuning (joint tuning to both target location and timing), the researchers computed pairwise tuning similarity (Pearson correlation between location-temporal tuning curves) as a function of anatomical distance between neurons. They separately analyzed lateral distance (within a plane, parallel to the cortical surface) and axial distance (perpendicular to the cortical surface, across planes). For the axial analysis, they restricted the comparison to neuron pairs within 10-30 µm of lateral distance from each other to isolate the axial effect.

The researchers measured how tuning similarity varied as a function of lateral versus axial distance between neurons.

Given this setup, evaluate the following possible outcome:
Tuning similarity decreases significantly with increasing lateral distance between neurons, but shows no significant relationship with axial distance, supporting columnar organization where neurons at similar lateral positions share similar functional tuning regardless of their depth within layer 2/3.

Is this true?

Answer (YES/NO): NO